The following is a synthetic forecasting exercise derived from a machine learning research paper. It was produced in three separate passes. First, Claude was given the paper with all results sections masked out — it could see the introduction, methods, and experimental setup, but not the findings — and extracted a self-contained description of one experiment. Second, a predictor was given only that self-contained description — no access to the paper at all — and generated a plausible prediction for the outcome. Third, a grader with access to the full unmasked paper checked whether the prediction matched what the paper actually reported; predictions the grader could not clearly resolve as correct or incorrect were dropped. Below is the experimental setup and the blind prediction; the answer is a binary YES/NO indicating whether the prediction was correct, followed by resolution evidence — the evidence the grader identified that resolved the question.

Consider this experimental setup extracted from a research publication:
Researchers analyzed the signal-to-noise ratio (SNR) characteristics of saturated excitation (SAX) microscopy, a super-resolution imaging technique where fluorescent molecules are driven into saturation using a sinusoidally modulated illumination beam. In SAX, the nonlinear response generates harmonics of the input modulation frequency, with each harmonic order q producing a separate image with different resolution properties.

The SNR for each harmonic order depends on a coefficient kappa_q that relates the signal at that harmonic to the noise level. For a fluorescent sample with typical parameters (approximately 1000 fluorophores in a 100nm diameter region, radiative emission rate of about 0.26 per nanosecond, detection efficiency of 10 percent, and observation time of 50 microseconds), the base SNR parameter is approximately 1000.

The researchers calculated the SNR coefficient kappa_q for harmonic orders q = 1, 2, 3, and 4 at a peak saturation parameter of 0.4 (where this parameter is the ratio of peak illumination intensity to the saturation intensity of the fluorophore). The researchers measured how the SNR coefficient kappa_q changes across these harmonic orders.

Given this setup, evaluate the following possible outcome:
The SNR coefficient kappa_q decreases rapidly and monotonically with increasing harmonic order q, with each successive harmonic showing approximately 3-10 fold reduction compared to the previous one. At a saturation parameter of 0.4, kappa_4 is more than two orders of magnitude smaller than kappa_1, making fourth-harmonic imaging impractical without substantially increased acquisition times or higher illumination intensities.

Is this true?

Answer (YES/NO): NO